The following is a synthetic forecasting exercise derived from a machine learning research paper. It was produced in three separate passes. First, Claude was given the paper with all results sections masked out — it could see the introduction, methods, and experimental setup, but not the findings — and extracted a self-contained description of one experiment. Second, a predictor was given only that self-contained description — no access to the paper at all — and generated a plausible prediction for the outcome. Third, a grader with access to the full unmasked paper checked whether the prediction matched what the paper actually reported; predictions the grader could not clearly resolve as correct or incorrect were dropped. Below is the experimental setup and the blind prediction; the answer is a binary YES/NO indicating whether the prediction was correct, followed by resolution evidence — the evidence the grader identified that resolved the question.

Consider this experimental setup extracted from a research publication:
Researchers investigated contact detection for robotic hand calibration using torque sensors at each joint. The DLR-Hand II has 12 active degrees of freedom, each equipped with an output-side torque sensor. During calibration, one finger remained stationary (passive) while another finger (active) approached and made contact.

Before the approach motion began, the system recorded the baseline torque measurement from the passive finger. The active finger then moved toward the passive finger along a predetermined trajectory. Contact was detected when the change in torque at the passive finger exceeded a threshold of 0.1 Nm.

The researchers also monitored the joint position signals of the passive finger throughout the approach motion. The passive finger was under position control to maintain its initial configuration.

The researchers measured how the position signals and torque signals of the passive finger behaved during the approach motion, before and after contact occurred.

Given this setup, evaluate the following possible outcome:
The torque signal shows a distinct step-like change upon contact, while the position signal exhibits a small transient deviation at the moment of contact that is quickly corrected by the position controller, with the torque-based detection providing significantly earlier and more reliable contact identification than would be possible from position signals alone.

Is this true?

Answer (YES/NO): NO